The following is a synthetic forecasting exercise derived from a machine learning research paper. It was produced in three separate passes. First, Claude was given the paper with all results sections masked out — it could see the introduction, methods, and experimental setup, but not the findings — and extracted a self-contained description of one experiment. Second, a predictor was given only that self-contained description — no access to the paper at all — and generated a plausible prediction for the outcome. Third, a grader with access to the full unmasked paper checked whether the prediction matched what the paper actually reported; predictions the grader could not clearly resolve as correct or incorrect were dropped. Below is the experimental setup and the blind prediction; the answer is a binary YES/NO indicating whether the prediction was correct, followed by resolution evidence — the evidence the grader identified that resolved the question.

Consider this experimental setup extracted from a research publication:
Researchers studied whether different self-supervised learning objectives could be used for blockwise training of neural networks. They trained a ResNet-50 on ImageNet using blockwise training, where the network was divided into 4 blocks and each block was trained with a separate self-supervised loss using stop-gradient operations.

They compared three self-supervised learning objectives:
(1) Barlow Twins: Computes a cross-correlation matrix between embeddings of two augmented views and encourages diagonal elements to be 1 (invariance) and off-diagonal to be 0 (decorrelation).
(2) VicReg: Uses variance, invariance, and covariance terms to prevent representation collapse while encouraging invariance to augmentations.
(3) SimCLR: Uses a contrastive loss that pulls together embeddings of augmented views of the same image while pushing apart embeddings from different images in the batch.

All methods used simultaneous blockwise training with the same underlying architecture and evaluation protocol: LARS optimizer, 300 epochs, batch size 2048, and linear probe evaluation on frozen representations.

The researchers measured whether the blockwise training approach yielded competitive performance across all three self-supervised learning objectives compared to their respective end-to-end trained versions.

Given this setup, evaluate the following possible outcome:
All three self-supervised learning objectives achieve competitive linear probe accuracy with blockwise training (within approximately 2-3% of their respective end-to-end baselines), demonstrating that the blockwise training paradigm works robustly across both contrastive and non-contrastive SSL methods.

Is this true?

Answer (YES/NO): YES